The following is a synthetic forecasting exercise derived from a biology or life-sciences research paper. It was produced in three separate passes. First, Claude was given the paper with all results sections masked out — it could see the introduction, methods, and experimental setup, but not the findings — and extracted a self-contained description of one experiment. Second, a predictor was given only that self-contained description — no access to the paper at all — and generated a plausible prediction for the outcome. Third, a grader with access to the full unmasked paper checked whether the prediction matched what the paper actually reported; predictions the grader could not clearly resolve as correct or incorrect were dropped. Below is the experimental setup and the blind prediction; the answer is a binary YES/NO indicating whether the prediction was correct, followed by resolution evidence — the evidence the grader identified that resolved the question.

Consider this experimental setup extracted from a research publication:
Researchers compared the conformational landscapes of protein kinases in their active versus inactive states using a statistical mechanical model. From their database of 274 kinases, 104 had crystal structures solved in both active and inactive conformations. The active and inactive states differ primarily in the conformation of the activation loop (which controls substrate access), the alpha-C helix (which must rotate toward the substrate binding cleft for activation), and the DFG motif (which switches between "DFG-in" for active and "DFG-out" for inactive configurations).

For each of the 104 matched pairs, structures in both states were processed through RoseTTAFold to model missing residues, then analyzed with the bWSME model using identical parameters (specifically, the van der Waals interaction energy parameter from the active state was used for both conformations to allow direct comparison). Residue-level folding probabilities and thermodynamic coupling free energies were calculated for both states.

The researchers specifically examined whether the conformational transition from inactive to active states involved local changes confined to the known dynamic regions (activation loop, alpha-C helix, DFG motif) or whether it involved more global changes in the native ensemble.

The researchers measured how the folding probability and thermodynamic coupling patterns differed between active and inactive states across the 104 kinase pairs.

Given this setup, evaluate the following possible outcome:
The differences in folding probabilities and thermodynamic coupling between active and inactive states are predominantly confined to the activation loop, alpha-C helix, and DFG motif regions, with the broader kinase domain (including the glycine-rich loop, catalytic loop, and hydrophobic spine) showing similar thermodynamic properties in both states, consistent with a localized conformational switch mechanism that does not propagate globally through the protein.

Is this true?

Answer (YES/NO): NO